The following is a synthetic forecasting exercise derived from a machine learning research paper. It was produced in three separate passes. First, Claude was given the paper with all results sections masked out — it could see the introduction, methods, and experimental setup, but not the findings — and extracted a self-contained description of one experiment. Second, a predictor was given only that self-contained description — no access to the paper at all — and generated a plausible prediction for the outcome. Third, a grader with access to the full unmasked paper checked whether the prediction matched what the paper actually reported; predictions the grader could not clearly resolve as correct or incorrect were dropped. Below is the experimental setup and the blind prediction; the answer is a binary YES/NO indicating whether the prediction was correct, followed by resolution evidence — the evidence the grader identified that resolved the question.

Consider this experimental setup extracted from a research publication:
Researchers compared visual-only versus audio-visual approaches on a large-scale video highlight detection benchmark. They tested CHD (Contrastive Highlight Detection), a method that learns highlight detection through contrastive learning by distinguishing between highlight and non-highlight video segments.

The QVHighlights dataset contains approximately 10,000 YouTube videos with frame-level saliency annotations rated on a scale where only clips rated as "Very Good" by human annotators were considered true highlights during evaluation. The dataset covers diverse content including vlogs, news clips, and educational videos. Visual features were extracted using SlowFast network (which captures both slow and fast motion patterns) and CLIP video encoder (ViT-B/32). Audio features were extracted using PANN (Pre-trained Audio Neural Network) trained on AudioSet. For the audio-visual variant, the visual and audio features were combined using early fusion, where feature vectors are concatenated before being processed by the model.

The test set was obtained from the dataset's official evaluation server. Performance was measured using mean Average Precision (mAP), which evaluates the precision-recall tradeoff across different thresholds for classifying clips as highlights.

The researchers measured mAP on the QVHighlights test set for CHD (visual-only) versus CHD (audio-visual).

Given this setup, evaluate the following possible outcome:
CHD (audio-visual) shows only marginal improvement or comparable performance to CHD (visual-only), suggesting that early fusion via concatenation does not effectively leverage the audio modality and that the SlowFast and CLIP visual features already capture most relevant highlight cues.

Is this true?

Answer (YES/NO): NO